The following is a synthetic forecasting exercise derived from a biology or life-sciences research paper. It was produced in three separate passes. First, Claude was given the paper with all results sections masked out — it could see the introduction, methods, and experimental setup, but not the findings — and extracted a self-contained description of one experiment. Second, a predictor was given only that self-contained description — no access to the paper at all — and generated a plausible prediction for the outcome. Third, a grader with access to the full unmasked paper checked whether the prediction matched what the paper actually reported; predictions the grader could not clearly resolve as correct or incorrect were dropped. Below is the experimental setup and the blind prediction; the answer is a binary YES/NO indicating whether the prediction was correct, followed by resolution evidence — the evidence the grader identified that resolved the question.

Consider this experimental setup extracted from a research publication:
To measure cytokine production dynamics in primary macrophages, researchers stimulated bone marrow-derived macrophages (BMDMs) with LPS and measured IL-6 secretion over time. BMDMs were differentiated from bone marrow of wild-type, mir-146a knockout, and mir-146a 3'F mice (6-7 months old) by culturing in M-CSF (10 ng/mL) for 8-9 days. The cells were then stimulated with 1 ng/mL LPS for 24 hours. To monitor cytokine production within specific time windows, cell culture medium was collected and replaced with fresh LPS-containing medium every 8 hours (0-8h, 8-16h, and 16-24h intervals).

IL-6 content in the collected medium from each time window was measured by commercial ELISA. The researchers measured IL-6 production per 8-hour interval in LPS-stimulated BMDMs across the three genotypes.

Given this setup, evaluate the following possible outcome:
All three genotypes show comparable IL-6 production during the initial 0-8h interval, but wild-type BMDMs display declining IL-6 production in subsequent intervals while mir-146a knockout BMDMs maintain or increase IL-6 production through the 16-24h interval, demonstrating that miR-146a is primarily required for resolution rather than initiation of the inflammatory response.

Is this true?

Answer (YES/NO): NO